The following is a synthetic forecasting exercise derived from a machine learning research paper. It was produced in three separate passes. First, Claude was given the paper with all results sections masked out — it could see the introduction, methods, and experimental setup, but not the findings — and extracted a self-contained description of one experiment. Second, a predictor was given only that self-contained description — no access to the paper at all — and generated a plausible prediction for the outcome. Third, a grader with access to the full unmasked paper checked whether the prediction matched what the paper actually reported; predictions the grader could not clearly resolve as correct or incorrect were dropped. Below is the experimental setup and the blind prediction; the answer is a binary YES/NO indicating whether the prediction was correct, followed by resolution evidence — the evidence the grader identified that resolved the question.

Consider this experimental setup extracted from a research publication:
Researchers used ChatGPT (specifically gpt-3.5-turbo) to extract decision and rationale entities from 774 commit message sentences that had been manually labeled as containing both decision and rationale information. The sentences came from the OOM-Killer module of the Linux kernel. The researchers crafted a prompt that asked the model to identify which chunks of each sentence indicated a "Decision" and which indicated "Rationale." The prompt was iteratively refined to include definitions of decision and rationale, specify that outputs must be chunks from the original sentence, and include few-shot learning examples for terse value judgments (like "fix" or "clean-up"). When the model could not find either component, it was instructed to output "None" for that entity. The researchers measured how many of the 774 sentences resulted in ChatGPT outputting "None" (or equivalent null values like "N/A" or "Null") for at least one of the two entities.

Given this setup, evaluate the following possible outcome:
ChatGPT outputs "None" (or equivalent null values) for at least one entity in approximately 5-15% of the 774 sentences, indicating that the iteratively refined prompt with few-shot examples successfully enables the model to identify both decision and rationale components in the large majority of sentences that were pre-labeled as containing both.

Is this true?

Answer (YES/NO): NO